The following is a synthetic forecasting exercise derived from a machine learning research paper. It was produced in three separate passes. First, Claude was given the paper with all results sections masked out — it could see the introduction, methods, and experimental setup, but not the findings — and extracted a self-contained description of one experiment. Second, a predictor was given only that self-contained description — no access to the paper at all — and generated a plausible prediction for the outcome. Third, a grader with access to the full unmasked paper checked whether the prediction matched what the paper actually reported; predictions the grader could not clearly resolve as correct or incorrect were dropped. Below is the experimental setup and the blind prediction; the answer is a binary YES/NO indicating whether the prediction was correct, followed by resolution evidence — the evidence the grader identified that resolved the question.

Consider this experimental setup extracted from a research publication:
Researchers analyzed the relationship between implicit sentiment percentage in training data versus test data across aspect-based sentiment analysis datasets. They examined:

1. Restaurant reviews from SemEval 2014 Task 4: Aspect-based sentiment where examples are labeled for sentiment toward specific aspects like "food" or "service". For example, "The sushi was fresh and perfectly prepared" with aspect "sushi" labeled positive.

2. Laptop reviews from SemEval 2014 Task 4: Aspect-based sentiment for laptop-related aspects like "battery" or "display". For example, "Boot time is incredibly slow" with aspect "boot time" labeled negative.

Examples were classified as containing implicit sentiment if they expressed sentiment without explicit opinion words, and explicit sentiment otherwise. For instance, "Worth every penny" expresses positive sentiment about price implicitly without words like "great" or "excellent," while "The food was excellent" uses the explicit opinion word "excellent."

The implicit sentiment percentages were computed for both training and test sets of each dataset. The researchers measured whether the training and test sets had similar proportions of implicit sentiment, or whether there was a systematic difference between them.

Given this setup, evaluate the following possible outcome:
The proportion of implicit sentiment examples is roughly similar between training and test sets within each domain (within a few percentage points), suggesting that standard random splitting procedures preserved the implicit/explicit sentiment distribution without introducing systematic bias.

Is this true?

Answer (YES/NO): NO